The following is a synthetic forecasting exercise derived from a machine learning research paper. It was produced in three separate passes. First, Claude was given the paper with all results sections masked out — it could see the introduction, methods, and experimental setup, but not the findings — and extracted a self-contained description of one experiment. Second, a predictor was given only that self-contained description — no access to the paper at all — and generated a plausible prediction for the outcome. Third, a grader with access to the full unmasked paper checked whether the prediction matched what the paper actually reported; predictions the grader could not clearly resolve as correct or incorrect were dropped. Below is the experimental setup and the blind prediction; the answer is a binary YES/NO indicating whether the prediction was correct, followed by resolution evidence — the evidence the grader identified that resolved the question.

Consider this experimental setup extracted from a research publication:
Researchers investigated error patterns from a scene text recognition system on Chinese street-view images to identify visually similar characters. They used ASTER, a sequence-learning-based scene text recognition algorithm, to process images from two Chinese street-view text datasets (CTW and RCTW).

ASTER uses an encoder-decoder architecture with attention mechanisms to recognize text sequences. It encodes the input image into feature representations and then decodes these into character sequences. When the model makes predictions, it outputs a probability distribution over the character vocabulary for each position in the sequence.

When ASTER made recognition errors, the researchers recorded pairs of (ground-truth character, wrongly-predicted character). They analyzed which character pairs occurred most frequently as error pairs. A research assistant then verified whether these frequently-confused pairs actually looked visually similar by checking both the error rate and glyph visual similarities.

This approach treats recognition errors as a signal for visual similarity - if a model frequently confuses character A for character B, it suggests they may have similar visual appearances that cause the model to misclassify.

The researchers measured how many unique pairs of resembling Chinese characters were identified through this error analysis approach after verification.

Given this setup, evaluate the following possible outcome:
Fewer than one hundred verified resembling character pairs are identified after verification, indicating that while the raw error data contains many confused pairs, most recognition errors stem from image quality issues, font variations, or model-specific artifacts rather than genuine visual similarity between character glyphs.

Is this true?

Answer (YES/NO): NO